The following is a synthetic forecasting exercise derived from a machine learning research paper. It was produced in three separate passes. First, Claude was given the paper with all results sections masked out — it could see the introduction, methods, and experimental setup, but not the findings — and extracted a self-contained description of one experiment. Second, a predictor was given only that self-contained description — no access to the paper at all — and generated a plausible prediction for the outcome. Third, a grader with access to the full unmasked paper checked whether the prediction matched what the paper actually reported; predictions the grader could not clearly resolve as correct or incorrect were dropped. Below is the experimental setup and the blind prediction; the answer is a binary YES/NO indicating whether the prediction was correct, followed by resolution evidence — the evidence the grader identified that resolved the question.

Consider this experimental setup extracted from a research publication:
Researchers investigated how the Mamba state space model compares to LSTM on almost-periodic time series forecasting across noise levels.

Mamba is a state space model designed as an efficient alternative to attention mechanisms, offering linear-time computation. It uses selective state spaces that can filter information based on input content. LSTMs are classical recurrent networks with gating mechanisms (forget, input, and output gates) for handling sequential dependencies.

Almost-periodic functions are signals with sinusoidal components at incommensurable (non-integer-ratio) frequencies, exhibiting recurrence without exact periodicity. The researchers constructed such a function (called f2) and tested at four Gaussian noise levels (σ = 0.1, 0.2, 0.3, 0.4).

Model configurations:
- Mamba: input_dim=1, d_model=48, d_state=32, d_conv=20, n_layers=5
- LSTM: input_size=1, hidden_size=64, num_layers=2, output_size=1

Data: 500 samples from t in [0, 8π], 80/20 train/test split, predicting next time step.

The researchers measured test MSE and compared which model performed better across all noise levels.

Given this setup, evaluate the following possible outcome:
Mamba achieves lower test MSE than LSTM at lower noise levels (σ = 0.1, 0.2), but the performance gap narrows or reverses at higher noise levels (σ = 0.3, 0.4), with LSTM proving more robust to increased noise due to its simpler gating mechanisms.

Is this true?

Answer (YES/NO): NO